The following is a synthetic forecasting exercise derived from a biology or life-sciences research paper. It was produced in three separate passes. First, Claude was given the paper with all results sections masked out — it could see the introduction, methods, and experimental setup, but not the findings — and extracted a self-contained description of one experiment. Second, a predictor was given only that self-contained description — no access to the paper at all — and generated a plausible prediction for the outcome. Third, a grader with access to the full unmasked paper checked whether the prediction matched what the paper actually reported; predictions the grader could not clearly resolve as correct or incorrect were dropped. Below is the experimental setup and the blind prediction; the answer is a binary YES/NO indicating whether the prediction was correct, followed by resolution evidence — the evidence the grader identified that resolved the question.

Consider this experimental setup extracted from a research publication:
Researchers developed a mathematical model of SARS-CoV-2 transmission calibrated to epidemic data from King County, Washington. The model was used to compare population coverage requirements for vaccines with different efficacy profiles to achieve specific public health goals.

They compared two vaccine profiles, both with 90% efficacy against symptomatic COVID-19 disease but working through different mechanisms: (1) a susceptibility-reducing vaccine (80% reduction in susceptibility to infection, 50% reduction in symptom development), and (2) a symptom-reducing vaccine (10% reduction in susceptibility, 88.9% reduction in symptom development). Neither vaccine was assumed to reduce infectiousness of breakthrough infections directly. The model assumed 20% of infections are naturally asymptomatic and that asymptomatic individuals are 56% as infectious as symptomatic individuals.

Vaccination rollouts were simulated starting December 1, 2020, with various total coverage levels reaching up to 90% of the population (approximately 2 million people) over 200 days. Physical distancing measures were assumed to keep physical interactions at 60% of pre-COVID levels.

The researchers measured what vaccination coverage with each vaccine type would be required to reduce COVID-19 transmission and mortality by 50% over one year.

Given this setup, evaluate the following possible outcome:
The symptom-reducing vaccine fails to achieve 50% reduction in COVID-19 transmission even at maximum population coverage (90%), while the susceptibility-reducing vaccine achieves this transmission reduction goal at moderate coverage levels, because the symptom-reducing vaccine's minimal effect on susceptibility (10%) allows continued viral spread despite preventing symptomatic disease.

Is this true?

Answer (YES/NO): NO